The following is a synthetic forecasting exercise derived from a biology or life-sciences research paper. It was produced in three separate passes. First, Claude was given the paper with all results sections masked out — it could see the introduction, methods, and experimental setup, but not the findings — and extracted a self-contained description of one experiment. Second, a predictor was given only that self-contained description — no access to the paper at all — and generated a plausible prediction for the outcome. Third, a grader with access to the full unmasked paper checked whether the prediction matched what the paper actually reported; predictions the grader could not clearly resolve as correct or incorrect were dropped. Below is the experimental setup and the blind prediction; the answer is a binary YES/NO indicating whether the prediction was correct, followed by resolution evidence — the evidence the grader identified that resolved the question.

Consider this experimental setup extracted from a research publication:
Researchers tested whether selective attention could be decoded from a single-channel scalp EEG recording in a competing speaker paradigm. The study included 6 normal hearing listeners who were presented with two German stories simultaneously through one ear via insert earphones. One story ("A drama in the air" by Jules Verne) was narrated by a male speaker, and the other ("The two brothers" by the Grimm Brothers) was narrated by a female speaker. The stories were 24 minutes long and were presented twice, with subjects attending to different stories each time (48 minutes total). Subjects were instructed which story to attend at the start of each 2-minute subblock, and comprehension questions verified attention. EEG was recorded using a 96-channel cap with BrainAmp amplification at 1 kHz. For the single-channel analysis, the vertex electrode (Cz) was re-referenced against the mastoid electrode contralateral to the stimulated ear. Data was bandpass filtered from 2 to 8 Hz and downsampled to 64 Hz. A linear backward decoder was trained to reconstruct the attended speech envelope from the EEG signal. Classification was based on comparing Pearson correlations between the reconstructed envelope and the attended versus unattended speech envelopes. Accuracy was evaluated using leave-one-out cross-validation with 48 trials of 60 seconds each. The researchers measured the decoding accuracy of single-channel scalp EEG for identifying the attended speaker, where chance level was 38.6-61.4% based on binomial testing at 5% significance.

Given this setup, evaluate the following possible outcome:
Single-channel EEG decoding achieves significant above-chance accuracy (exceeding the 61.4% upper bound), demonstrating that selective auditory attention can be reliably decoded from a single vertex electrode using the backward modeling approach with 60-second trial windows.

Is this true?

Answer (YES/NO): YES